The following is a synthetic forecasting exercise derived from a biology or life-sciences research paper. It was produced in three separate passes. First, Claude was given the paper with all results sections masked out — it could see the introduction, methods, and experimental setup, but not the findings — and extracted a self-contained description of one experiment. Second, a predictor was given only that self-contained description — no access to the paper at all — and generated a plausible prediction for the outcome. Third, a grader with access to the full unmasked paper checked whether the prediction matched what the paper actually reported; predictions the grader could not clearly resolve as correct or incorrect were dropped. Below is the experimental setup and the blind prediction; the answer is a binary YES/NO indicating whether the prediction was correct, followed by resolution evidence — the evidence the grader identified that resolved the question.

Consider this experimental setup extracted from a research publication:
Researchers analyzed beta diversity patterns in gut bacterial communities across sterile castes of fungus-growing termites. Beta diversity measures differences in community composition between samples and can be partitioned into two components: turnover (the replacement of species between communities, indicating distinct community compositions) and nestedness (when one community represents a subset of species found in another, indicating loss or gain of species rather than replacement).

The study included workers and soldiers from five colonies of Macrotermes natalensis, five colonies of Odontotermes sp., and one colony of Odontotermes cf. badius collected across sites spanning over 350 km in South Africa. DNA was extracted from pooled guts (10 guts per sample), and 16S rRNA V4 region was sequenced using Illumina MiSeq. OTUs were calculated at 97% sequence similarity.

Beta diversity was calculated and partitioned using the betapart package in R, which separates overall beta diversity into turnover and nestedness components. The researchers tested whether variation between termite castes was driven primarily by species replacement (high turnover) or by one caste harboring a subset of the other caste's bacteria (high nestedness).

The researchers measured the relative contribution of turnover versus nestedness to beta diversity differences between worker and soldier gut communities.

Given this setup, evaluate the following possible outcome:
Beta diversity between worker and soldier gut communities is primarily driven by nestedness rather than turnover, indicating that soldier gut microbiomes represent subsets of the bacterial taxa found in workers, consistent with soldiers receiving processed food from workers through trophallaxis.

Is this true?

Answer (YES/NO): NO